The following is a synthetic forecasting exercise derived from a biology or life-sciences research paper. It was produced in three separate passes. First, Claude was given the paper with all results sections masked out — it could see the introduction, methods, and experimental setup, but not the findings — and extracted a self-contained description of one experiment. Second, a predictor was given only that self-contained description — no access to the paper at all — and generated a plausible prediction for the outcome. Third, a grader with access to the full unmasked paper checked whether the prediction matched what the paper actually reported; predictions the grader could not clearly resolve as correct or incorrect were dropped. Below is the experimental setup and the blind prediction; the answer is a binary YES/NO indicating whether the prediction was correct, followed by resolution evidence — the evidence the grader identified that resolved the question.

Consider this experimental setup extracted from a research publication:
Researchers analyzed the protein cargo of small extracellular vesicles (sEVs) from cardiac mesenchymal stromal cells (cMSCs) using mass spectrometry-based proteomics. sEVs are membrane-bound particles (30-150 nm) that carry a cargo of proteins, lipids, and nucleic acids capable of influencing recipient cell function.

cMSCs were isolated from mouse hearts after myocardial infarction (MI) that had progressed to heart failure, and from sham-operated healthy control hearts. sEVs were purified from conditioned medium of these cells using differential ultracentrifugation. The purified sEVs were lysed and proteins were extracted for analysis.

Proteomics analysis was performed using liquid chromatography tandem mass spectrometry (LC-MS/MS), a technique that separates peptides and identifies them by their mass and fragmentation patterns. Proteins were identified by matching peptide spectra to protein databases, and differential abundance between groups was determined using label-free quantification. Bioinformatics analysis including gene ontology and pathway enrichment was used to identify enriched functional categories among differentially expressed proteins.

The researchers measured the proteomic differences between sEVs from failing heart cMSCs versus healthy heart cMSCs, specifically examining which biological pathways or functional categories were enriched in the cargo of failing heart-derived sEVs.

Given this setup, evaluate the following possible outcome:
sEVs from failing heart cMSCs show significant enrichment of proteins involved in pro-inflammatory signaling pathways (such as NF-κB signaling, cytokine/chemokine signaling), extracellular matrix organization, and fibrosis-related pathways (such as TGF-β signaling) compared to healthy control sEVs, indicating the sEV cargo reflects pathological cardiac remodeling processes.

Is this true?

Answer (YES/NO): NO